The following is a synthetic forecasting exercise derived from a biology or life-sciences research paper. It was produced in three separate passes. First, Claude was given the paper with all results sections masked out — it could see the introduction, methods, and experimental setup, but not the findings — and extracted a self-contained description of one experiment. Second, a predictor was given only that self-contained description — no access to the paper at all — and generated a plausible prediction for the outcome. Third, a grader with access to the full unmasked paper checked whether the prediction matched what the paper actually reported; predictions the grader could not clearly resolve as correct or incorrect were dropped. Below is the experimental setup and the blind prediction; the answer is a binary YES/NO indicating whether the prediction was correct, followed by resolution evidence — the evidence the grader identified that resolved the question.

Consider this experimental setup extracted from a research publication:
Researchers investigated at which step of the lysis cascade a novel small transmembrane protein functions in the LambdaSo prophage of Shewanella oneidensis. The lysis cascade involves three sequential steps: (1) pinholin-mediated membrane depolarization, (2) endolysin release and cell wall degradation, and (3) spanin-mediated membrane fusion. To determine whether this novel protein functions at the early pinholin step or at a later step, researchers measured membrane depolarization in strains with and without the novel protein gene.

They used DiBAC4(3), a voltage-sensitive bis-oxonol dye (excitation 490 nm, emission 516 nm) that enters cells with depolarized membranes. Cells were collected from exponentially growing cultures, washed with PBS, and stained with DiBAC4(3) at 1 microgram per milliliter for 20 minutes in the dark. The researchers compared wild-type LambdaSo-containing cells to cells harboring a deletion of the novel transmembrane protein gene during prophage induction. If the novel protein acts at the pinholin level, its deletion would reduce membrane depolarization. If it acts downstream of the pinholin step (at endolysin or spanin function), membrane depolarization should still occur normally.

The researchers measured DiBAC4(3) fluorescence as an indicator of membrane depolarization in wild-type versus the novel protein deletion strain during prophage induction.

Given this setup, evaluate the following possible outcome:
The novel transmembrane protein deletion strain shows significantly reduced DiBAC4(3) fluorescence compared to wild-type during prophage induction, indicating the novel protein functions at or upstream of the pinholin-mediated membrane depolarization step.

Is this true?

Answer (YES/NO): YES